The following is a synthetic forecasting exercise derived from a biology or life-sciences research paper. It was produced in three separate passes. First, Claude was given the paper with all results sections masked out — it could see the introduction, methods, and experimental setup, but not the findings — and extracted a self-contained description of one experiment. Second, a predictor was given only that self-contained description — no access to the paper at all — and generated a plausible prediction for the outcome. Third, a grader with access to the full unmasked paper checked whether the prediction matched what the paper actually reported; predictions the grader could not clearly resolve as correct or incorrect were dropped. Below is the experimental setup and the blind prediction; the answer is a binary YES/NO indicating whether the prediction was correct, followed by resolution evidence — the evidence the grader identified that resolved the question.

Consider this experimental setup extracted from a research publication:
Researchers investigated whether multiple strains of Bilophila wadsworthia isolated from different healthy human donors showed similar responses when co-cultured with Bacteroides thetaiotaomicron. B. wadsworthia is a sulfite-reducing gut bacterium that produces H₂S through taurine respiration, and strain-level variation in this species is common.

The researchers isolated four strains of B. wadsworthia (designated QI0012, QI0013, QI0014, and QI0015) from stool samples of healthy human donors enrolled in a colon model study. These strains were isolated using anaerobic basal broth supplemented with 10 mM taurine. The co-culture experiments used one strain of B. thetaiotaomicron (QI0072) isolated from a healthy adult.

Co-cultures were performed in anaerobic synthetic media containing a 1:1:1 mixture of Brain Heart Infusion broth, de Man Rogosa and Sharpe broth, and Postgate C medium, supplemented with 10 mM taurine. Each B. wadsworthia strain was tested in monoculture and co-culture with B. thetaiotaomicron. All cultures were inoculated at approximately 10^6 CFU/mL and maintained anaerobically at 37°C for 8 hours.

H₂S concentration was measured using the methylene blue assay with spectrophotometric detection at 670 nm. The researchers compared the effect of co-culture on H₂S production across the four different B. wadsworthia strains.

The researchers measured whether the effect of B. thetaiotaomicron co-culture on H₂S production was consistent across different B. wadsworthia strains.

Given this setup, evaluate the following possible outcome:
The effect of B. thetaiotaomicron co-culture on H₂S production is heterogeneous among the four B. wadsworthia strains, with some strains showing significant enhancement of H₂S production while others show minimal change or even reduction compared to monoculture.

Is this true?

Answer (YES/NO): NO